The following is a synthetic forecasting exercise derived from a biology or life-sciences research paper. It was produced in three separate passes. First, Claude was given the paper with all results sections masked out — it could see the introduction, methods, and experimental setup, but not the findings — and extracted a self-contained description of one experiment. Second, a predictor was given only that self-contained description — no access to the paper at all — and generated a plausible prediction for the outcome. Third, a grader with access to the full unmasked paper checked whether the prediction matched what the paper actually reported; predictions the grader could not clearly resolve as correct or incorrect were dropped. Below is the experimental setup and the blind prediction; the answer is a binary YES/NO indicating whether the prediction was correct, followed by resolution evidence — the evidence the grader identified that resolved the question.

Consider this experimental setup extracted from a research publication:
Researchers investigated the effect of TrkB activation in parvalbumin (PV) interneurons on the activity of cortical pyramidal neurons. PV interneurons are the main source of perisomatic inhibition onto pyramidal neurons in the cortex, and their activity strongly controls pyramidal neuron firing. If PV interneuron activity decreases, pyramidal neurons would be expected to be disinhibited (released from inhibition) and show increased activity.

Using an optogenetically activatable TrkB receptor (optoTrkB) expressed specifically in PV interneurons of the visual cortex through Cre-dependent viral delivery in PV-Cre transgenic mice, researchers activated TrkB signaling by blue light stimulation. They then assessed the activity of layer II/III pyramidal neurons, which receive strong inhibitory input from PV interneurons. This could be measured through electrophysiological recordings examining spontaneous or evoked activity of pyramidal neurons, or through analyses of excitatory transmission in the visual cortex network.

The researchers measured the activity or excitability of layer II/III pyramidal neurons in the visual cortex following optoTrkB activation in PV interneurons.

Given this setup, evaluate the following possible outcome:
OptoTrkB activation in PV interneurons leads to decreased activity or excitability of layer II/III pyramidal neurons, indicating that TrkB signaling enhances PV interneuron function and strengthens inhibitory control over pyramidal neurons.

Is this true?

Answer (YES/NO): NO